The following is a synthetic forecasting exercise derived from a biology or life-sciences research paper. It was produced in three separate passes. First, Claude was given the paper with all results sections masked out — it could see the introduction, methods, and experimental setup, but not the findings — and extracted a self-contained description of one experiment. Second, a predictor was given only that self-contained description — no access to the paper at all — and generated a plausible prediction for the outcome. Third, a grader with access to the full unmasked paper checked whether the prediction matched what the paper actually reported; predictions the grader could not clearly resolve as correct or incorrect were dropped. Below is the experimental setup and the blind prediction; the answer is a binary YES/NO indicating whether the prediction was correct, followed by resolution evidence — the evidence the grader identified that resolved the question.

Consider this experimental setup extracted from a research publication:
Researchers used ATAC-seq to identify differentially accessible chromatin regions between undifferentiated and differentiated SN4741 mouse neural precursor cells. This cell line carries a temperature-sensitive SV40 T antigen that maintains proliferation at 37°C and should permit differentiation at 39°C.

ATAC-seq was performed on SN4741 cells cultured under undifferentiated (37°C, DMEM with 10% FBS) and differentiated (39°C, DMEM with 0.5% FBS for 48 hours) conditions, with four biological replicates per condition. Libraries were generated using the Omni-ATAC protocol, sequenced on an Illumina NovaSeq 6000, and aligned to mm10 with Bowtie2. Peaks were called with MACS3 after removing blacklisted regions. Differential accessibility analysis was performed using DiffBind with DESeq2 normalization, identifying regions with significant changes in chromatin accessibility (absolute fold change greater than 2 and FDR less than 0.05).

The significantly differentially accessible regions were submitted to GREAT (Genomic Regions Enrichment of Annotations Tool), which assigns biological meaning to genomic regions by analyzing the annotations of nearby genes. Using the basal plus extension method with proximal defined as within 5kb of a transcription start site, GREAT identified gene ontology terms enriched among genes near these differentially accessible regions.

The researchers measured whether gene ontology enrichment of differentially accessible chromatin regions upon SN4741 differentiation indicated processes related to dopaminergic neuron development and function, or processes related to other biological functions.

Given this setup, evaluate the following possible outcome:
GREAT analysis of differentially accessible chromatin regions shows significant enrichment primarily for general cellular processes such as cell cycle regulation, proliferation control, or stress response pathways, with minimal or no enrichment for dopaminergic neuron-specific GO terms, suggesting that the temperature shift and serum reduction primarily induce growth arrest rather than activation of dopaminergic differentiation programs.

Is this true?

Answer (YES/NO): YES